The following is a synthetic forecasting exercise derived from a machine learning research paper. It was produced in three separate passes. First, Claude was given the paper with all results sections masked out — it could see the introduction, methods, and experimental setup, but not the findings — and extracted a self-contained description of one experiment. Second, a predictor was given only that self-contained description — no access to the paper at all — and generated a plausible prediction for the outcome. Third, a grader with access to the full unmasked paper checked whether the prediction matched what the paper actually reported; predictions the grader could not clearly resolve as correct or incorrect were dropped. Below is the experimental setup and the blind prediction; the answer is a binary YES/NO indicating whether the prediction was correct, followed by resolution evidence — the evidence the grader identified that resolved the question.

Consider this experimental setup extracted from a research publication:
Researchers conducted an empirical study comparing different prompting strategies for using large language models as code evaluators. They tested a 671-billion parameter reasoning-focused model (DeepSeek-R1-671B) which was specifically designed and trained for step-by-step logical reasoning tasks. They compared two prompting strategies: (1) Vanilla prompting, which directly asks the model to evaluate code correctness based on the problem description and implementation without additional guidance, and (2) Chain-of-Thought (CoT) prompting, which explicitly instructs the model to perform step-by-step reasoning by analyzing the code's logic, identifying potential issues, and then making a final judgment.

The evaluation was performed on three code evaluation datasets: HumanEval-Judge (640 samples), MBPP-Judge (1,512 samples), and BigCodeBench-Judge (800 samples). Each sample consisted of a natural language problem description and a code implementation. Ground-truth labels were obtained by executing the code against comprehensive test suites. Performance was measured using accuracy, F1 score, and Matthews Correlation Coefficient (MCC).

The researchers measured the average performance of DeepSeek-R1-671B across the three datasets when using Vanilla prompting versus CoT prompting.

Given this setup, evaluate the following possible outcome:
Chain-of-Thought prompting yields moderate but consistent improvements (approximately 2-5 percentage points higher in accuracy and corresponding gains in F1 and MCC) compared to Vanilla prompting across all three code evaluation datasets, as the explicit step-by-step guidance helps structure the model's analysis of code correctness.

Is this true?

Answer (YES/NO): NO